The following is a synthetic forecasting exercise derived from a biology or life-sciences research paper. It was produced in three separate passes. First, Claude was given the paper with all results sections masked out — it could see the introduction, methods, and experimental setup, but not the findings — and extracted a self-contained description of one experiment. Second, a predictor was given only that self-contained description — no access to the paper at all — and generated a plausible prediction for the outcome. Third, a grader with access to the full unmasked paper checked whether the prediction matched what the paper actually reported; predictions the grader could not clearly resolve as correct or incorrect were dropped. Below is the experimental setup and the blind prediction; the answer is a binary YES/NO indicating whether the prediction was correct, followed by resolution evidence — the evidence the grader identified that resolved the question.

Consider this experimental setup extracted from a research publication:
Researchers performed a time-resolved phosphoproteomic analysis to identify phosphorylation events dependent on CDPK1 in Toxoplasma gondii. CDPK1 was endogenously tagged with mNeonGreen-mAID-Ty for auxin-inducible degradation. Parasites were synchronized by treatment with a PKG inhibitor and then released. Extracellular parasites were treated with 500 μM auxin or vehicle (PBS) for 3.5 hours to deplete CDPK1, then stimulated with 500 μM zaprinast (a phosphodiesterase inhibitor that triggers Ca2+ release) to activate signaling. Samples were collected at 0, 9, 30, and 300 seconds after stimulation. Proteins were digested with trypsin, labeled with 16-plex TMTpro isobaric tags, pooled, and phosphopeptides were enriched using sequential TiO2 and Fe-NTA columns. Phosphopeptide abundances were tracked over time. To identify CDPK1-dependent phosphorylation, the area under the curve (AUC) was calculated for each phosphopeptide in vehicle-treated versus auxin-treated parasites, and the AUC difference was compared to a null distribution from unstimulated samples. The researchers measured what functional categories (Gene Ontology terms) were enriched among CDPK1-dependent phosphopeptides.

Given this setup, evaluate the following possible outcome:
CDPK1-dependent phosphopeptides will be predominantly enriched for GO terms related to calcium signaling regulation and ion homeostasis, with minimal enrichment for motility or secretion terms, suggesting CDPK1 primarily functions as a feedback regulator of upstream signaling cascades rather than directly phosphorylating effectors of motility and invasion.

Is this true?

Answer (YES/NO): NO